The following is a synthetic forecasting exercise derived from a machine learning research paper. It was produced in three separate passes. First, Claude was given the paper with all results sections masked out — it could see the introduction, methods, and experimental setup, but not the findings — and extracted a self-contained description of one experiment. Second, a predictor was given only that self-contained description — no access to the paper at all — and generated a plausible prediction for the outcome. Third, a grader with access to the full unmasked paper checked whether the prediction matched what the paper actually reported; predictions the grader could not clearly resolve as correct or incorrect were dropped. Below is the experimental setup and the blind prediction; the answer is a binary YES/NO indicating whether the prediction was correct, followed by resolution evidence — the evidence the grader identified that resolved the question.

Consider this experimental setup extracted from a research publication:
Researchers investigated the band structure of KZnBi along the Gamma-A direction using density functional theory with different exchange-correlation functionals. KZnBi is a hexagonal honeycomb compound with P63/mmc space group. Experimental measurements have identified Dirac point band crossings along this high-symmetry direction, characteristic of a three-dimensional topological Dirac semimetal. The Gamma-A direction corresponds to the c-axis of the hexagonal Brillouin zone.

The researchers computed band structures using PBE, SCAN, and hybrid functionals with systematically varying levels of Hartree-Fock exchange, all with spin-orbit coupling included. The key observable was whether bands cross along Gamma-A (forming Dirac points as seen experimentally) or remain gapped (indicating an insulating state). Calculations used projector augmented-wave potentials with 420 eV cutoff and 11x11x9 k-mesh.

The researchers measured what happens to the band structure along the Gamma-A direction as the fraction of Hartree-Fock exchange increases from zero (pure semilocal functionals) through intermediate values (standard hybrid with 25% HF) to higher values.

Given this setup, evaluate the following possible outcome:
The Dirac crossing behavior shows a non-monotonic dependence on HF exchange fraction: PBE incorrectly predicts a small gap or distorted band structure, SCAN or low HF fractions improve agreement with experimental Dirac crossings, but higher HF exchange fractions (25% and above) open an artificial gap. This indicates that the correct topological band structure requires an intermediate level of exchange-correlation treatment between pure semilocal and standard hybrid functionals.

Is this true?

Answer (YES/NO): NO